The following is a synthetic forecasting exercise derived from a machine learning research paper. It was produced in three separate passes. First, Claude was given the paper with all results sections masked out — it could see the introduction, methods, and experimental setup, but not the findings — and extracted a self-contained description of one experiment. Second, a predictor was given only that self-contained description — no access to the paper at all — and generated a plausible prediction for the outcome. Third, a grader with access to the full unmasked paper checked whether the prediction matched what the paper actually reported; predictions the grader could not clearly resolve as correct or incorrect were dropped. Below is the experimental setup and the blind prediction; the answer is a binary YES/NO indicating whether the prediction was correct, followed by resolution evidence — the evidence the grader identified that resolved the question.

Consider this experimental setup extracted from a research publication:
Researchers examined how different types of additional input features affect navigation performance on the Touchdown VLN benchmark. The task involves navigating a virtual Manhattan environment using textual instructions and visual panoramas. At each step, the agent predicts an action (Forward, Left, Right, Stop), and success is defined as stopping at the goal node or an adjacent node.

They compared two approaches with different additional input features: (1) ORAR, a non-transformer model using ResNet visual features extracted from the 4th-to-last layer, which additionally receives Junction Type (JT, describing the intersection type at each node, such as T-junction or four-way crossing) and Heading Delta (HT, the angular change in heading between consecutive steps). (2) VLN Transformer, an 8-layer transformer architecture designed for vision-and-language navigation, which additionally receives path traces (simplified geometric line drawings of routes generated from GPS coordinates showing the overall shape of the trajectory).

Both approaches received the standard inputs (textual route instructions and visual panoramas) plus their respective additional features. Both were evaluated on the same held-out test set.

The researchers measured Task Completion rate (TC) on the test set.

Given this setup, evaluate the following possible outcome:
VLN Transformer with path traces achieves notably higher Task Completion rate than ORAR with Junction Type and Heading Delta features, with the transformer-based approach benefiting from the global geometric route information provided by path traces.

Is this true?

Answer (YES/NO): NO